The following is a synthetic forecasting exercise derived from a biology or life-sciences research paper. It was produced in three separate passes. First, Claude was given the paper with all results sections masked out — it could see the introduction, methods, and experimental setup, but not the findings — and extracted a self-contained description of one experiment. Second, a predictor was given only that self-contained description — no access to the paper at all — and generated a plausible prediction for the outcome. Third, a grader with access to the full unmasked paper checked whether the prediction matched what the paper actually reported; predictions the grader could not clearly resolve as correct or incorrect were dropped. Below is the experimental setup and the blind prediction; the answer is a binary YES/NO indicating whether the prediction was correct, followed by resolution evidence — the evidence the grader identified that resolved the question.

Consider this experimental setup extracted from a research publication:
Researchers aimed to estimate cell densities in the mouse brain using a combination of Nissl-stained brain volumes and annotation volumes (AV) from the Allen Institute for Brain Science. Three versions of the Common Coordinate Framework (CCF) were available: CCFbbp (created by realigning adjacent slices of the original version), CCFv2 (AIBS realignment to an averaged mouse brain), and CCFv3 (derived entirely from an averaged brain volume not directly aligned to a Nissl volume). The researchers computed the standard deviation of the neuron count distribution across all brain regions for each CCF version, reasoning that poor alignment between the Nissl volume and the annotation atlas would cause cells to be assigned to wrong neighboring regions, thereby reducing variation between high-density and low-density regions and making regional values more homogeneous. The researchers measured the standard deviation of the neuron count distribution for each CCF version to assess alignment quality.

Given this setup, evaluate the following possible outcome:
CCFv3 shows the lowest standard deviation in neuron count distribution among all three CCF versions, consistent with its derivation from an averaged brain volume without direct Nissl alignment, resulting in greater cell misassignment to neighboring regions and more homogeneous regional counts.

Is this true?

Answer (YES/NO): YES